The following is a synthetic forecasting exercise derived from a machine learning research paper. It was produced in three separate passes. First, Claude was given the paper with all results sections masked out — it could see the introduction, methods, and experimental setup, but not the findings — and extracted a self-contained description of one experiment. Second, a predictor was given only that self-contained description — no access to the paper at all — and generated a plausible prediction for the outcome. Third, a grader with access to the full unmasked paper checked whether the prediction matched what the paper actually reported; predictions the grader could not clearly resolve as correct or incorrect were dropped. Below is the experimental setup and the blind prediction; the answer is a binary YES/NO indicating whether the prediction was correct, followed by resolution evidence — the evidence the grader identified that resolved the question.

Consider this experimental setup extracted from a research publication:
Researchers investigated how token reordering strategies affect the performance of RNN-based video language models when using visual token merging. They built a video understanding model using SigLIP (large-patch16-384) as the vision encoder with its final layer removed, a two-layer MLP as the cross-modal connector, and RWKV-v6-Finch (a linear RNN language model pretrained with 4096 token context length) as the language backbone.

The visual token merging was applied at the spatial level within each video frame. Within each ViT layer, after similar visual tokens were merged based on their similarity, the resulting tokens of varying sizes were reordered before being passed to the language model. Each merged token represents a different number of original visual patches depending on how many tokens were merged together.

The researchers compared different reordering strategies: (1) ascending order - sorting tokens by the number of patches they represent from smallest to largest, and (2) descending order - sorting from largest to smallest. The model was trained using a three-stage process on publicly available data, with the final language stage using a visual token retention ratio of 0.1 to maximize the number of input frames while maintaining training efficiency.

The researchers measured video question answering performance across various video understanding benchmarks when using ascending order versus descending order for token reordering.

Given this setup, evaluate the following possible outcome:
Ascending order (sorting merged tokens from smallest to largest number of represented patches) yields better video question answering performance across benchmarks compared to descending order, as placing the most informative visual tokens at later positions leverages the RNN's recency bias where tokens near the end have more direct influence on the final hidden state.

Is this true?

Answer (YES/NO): YES